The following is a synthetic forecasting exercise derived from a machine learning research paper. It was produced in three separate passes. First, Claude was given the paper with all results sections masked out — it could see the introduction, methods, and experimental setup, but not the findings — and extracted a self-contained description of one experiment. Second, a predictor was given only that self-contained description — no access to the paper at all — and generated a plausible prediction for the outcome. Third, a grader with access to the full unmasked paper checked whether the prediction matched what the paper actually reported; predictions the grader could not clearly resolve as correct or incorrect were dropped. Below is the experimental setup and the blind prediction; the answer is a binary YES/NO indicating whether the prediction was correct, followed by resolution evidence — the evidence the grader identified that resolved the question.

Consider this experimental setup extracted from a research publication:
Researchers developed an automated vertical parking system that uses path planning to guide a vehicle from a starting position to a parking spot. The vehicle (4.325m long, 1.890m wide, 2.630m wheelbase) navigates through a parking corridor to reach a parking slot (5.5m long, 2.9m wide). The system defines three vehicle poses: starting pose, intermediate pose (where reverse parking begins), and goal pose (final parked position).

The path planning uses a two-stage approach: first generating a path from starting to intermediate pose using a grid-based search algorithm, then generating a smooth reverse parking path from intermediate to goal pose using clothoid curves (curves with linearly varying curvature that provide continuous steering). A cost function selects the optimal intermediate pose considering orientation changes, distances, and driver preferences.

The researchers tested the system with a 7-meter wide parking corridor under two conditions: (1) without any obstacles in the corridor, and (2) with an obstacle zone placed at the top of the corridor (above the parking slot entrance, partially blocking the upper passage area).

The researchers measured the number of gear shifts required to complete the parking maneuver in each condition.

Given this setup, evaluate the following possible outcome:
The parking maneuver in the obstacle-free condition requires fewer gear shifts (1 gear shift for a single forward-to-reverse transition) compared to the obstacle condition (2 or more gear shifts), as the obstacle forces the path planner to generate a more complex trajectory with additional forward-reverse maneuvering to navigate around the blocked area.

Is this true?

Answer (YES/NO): YES